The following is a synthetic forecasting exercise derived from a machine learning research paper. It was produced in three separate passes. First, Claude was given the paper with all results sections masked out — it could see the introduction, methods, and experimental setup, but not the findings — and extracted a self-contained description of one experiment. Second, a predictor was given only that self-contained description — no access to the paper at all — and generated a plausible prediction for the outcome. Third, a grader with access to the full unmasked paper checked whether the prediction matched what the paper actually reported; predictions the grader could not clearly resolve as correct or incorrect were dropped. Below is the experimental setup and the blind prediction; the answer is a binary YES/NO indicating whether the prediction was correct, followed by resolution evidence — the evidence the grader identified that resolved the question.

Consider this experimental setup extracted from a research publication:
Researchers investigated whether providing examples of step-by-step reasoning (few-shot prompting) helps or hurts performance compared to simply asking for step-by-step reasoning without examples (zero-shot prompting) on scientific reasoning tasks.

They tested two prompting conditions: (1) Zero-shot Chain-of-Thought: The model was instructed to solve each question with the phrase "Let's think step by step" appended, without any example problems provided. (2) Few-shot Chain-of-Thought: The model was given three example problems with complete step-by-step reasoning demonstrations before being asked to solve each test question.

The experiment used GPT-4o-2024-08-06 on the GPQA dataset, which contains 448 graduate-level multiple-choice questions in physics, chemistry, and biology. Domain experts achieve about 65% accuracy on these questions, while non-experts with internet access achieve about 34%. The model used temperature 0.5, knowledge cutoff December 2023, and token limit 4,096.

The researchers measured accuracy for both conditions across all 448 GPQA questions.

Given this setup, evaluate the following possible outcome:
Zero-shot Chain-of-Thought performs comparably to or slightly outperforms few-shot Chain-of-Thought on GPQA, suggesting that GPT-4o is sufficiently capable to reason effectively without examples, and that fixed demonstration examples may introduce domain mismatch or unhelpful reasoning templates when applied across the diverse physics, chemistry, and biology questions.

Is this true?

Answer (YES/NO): NO